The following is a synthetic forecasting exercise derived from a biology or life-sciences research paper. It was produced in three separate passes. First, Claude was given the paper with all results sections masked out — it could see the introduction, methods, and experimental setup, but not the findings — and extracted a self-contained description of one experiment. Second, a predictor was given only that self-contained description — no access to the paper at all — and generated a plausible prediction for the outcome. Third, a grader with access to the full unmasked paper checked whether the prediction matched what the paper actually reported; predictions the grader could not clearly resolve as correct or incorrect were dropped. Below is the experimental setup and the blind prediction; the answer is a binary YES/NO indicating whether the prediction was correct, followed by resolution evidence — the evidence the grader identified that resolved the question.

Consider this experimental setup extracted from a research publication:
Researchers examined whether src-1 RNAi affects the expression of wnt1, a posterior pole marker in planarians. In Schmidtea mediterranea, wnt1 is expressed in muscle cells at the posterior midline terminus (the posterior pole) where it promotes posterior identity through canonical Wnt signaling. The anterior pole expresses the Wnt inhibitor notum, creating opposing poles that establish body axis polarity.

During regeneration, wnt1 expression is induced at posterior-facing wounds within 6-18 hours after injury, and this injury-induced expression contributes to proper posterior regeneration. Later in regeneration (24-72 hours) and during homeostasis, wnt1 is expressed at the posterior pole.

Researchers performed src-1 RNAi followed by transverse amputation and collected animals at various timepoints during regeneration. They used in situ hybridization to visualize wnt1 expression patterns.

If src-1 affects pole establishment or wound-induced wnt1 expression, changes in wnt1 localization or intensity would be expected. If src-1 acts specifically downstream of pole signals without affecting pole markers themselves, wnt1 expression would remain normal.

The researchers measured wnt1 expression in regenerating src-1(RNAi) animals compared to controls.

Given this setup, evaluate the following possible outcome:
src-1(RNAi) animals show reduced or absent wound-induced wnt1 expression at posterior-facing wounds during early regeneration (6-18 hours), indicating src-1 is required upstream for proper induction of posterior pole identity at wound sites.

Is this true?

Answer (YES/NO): NO